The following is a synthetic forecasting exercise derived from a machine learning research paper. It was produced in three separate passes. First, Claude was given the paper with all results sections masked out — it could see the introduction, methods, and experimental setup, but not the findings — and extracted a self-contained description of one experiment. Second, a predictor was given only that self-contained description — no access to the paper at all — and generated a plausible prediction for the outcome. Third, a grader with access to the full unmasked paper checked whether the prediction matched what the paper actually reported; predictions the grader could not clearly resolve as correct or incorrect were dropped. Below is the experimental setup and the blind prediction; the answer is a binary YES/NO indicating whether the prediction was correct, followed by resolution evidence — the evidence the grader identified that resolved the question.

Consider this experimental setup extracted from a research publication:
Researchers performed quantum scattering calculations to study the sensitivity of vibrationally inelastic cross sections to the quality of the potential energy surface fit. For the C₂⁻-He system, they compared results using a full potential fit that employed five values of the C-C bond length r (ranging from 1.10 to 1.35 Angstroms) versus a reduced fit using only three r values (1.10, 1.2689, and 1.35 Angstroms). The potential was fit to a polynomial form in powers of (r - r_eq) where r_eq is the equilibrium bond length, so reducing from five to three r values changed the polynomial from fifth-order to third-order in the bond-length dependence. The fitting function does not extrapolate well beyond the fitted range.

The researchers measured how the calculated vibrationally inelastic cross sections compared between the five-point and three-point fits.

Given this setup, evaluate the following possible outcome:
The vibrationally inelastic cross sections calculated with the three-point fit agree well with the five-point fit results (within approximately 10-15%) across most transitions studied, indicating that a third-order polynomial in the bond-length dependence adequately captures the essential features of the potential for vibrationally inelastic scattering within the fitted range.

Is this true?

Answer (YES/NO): NO